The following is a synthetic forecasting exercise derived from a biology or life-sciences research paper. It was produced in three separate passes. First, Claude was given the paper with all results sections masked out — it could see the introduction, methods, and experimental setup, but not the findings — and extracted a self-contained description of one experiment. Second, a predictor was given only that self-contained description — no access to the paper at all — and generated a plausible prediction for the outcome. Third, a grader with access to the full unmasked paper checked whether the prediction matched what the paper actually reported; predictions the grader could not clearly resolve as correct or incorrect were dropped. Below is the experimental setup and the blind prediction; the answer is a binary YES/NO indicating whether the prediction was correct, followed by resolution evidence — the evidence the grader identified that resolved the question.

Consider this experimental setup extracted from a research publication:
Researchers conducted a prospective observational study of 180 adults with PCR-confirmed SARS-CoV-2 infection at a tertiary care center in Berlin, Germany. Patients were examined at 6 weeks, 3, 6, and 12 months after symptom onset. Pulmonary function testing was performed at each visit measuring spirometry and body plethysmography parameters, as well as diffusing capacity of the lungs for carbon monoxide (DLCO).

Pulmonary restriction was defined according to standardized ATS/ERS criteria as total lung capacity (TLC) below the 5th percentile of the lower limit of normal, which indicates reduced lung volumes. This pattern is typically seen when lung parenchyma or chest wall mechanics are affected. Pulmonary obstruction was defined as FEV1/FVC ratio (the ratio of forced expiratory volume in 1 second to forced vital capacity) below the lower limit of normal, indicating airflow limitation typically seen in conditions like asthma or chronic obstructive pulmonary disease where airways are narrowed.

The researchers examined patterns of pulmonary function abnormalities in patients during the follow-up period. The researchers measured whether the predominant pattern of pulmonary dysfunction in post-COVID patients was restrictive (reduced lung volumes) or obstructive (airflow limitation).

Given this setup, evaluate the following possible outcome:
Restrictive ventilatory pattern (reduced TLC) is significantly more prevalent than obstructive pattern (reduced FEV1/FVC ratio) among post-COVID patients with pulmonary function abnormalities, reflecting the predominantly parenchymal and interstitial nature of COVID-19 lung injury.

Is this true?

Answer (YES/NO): YES